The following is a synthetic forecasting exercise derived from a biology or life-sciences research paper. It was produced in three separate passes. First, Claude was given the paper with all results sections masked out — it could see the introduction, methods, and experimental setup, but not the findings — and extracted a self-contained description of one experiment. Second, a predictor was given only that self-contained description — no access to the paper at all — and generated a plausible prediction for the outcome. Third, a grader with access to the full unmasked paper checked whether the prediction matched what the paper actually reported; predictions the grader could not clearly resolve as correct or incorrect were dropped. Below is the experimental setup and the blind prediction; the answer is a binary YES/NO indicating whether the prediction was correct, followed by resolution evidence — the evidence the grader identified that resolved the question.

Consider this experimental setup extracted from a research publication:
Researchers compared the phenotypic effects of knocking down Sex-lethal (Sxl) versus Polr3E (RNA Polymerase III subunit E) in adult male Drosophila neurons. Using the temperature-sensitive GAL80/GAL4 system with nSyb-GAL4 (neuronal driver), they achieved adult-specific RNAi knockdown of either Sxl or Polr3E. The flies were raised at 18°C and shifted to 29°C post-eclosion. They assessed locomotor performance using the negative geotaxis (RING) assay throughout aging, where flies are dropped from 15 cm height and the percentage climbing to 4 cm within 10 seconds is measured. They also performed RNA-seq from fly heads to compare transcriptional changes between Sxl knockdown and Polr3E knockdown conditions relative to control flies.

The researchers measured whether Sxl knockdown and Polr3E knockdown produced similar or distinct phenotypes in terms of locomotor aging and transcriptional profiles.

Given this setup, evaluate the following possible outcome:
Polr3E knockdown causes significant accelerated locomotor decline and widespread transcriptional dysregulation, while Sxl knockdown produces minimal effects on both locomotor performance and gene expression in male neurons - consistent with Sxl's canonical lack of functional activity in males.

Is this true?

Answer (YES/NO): NO